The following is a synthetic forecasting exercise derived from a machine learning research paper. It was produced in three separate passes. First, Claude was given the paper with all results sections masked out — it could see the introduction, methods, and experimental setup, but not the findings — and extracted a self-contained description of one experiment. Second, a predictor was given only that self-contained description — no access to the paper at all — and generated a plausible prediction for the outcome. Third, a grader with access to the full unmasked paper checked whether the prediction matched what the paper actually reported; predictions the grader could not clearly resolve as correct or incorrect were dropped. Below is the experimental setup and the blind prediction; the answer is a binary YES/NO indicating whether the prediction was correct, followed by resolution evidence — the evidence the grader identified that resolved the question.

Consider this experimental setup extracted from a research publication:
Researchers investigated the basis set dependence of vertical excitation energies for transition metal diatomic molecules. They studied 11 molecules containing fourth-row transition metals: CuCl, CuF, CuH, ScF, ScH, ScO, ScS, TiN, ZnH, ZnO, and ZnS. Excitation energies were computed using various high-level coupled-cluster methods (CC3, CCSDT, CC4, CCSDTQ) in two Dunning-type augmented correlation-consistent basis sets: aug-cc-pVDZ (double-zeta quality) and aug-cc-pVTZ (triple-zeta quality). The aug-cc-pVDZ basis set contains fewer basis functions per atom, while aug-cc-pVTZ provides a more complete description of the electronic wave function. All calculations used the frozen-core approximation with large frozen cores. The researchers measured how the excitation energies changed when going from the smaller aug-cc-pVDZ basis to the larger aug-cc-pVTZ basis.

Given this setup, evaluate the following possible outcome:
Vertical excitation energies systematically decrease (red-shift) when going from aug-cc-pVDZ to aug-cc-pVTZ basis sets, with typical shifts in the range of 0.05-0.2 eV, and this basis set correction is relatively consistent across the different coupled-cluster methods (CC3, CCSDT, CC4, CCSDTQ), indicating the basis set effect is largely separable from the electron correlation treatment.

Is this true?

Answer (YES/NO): NO